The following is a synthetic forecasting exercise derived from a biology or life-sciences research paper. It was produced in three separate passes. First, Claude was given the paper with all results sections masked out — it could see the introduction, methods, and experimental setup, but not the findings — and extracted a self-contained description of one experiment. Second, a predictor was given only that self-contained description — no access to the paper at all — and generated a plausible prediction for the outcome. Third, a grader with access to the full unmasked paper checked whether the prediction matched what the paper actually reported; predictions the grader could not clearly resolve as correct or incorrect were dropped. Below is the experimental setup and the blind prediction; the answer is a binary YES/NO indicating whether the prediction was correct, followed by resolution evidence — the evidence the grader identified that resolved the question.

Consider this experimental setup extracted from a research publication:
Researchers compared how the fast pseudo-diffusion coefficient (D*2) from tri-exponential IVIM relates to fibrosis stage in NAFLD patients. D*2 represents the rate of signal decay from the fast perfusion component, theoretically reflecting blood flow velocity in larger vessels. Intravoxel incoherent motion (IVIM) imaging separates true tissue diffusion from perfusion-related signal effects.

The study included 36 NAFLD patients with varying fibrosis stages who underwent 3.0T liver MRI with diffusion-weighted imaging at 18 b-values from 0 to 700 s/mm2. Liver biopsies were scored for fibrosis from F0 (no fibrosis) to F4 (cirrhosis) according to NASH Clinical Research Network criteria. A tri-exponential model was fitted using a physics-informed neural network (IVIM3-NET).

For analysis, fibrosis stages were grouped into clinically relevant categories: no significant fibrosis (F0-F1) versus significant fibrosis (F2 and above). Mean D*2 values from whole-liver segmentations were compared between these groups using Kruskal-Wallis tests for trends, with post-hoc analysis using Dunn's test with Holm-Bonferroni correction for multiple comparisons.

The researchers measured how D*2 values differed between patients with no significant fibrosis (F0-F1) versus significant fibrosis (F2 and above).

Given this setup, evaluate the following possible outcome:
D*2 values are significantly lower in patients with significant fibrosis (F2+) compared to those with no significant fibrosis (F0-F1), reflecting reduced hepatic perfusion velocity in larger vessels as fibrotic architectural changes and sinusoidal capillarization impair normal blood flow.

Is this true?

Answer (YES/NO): NO